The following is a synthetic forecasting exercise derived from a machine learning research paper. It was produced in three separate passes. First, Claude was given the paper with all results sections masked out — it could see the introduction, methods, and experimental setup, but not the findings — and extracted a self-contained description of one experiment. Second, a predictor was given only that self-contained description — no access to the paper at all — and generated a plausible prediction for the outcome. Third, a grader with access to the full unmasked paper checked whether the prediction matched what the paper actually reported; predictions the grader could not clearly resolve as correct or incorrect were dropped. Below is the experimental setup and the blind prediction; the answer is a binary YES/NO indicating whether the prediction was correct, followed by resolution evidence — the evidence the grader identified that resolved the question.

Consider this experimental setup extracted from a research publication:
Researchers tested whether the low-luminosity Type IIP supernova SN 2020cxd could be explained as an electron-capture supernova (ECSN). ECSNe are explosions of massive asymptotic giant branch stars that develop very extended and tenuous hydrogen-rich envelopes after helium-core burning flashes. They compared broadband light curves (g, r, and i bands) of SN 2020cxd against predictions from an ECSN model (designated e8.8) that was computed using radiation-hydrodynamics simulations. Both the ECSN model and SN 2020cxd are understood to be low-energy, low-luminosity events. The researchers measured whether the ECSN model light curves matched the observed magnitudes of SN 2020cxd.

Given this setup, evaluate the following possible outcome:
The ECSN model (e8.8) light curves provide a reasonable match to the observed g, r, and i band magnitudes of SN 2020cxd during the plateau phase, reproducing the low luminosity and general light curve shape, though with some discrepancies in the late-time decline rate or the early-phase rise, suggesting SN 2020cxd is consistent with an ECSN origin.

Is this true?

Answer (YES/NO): NO